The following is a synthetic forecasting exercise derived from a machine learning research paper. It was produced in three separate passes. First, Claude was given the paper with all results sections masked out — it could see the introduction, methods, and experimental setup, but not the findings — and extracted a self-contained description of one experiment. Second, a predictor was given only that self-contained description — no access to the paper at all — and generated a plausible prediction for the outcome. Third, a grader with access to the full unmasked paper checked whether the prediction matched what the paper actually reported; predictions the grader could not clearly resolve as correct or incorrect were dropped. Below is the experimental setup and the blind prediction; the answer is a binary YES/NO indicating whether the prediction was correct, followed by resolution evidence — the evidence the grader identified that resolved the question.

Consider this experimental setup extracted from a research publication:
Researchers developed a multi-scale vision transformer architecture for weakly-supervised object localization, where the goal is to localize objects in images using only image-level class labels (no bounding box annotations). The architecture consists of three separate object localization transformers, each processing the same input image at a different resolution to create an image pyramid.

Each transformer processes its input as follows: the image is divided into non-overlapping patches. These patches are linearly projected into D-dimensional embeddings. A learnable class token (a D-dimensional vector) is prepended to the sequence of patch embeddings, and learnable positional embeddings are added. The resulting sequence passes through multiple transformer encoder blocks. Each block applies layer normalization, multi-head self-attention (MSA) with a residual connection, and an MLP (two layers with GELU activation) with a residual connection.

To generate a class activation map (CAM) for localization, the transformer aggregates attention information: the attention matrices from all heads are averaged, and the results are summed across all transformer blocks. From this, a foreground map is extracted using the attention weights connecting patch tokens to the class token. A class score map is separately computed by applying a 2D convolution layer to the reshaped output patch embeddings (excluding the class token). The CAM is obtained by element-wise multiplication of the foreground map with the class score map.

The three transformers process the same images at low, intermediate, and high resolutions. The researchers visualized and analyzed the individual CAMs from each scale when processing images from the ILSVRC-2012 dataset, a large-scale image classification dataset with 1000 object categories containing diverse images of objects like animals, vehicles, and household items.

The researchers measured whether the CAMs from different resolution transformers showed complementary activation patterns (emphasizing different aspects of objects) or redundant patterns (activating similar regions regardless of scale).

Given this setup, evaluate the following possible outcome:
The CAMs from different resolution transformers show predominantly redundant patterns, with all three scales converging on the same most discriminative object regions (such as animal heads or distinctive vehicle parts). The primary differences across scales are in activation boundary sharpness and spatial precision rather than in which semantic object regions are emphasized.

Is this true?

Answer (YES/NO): NO